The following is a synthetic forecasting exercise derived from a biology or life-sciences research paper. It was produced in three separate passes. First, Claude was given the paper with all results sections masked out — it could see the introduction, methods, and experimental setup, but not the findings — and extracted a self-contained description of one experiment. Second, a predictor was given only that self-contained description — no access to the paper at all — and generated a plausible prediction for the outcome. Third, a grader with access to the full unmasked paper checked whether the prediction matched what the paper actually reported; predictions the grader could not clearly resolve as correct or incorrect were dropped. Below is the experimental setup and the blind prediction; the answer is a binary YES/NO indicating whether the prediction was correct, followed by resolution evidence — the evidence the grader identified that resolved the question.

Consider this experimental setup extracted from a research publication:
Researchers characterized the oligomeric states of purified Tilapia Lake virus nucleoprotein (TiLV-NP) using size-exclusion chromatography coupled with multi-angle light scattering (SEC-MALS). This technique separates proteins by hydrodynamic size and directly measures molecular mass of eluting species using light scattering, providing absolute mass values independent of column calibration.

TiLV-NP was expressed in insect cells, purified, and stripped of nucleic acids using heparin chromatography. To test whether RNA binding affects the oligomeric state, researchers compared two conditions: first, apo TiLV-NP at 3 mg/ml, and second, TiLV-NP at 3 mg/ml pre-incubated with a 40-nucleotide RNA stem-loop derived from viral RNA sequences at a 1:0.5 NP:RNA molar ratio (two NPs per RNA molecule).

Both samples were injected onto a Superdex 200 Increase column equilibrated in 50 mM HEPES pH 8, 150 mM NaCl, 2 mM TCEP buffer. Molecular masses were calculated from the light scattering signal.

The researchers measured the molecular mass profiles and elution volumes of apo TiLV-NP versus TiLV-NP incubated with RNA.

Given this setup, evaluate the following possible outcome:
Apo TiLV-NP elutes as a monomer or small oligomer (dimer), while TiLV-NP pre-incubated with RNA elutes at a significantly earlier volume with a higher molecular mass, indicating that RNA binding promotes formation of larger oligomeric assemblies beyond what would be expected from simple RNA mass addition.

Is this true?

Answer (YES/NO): NO